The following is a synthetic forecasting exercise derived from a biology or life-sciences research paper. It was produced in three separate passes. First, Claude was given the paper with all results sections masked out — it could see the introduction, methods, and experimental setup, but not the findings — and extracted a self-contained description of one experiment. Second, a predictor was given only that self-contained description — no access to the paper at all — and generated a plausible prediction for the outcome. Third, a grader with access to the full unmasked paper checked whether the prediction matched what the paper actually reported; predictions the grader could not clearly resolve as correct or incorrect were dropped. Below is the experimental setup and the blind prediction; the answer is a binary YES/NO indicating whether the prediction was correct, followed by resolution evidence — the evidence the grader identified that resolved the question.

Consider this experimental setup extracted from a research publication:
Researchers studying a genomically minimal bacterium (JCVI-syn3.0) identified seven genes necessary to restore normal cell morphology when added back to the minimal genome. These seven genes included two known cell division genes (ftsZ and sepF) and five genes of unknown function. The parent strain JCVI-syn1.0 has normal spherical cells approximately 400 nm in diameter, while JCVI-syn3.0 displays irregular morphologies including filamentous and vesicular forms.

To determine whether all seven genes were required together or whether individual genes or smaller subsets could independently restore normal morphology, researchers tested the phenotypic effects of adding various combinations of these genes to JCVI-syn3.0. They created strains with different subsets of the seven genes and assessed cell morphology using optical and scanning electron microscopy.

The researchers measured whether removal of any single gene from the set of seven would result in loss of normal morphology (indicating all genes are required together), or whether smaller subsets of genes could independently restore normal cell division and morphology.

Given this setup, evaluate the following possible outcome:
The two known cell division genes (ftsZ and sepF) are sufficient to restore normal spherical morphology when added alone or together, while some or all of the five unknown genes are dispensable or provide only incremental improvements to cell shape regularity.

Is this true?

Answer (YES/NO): NO